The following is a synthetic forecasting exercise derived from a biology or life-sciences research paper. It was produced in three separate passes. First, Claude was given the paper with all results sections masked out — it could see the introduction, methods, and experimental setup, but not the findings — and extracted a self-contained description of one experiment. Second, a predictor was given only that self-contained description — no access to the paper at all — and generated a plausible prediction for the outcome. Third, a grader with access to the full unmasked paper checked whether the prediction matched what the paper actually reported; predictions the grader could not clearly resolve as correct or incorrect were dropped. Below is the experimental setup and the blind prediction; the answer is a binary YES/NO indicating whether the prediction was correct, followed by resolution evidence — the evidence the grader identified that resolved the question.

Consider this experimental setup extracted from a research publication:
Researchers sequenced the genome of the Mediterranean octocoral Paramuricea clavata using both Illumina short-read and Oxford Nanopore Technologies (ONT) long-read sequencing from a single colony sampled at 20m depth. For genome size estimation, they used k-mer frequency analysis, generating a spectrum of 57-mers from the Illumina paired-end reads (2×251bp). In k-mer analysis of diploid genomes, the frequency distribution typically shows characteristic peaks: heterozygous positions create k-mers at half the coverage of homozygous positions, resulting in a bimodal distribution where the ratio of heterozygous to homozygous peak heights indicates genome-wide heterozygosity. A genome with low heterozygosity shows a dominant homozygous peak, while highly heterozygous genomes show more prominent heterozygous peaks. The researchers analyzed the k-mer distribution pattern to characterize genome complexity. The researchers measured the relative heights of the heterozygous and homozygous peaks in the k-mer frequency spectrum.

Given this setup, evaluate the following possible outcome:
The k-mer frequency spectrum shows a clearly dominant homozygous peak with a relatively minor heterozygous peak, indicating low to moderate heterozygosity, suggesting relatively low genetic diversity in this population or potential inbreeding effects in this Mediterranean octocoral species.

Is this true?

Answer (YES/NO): NO